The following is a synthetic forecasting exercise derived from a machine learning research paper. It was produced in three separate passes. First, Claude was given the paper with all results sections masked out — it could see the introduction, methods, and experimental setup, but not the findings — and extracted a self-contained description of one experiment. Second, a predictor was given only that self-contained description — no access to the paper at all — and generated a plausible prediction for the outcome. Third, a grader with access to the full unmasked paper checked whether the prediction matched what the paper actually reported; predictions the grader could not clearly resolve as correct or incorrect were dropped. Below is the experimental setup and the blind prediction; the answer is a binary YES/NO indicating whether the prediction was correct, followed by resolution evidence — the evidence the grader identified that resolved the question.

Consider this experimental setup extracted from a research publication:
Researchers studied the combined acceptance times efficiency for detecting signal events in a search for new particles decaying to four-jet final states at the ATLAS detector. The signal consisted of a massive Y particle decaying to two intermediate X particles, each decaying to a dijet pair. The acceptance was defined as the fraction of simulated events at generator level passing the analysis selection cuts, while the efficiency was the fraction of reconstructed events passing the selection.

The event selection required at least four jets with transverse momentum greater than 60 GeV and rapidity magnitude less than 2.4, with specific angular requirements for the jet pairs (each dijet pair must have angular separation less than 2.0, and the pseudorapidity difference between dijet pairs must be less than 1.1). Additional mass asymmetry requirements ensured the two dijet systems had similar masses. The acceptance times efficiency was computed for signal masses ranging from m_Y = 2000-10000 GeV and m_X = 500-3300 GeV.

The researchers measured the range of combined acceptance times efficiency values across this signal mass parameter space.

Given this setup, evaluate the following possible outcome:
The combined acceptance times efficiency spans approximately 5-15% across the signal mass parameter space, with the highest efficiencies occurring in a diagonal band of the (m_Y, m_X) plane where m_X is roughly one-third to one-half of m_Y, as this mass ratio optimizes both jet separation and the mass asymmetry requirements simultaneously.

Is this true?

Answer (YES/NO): NO